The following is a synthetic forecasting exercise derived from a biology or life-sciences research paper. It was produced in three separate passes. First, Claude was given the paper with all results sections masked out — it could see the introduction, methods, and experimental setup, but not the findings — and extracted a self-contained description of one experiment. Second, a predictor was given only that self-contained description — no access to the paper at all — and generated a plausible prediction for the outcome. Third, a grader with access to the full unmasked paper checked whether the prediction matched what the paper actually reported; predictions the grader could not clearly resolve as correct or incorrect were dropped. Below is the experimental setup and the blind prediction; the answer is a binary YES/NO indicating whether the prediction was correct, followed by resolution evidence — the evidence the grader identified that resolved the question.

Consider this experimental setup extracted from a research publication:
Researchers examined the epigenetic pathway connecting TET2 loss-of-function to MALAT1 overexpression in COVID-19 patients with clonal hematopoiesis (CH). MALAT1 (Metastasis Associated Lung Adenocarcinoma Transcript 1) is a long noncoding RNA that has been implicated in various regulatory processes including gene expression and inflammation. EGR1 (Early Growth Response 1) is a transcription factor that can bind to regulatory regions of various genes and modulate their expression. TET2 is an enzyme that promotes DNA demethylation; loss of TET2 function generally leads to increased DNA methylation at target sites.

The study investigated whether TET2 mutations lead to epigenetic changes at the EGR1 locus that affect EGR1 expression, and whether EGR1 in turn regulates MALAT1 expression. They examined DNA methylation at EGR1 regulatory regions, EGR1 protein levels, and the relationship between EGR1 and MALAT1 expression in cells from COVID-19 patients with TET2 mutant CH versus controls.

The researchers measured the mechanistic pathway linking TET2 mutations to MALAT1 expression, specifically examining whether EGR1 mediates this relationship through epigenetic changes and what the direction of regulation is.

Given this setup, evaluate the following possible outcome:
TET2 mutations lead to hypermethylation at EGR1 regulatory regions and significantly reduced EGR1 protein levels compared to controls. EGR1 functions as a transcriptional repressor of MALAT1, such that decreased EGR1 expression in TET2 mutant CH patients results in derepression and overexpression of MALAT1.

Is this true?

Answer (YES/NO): YES